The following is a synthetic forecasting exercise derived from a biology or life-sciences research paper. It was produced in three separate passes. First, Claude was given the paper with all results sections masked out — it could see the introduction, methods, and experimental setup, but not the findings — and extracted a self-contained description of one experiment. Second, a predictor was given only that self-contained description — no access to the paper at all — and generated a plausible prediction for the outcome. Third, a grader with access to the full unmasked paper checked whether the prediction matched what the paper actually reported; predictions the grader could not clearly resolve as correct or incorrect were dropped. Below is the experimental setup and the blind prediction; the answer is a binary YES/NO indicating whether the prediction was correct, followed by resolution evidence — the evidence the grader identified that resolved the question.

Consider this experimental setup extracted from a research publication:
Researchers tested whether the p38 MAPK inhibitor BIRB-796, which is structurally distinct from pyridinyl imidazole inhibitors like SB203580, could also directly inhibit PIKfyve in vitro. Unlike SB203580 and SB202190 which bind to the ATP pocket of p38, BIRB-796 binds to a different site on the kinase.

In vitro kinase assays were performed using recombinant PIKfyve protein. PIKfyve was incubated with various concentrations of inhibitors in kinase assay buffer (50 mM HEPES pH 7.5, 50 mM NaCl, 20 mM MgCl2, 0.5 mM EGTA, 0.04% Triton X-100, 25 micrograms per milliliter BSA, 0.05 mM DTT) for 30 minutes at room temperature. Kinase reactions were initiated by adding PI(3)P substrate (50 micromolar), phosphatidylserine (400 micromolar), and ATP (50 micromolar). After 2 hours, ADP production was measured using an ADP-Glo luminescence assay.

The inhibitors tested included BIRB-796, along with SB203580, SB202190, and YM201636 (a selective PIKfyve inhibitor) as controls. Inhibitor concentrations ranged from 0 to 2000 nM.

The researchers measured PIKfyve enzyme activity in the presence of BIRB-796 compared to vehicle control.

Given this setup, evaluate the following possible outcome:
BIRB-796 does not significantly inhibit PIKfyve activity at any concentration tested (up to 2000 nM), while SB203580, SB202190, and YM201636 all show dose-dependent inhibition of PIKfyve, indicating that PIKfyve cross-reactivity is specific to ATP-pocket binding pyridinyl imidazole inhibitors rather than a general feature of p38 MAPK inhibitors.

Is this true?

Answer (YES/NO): YES